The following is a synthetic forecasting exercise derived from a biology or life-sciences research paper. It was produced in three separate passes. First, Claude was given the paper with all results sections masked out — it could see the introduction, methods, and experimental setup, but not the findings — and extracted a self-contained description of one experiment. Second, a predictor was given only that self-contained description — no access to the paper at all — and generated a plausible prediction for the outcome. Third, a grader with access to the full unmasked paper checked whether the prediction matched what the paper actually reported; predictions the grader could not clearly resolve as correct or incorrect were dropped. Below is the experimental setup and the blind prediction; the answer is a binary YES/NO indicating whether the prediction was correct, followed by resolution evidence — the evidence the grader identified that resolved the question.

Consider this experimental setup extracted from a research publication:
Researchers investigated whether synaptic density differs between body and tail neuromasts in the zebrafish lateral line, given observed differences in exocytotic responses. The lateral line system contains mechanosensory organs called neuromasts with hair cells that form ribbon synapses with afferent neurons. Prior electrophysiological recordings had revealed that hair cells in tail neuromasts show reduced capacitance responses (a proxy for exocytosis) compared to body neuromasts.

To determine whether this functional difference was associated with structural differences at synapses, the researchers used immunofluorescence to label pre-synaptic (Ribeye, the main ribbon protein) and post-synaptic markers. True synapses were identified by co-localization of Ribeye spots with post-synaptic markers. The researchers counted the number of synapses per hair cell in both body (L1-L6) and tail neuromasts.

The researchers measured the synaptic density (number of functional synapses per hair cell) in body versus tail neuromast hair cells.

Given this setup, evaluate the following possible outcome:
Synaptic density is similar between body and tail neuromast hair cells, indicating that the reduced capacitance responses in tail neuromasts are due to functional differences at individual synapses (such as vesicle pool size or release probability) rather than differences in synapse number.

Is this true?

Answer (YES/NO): YES